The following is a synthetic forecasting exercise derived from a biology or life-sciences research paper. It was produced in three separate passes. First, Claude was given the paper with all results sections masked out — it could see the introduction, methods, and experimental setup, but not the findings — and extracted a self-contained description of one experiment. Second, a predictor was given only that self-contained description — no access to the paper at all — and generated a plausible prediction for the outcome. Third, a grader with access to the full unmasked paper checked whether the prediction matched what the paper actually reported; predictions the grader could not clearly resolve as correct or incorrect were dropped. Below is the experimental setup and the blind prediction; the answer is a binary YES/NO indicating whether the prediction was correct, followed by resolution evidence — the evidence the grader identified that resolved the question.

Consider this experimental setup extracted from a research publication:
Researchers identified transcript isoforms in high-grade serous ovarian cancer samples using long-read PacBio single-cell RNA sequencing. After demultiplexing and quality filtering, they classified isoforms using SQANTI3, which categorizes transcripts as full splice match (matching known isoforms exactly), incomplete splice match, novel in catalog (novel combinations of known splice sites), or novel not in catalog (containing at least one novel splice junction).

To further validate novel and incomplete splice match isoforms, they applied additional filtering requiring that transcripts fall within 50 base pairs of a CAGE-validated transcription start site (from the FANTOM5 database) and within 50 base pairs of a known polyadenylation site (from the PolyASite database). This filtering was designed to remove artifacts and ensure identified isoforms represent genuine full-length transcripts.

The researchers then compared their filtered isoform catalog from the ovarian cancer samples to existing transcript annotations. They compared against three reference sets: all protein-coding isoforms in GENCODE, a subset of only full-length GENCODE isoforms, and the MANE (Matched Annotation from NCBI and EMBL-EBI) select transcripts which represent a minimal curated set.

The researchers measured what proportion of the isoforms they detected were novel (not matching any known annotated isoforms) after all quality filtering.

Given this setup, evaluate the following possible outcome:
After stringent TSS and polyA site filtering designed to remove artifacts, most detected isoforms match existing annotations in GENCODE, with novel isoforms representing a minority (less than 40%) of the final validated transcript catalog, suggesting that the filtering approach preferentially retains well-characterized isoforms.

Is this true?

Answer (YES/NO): NO